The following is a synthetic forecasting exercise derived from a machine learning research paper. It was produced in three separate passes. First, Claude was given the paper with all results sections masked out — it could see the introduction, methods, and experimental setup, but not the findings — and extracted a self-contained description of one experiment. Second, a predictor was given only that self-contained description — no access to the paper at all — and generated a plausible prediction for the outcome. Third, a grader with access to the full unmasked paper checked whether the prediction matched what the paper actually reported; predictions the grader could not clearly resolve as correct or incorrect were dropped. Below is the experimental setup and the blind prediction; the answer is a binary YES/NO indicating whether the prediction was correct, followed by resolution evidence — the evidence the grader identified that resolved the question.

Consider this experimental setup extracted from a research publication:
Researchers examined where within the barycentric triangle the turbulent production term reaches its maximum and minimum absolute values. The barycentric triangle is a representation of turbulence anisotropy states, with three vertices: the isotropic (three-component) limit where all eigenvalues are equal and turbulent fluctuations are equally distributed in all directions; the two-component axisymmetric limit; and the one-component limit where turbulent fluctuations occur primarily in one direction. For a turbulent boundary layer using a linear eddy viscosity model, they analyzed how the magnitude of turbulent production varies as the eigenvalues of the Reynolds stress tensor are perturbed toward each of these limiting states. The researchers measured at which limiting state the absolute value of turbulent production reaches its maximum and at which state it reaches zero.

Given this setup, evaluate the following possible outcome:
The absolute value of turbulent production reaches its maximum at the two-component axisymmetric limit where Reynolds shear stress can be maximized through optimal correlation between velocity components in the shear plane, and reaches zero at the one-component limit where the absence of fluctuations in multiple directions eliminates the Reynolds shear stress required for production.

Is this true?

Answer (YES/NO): NO